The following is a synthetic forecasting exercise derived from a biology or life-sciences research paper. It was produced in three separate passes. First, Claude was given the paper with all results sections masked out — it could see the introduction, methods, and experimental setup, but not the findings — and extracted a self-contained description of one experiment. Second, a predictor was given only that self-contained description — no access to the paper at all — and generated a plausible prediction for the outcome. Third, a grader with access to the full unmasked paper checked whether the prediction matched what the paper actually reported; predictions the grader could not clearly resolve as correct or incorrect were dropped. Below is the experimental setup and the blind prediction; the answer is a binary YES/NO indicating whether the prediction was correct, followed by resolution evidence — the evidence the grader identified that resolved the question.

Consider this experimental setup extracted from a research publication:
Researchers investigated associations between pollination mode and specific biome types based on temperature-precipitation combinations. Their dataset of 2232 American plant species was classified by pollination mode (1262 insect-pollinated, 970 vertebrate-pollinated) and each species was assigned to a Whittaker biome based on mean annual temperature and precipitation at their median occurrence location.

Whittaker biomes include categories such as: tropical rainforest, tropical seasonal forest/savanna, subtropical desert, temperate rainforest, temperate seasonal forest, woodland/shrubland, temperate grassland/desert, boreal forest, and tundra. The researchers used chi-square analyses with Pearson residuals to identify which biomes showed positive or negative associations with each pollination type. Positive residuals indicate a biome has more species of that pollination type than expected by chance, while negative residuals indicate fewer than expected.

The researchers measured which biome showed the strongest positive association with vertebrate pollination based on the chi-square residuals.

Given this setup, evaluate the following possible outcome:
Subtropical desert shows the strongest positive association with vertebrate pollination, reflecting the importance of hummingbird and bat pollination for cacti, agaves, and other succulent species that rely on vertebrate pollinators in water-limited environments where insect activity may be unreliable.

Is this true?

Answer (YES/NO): NO